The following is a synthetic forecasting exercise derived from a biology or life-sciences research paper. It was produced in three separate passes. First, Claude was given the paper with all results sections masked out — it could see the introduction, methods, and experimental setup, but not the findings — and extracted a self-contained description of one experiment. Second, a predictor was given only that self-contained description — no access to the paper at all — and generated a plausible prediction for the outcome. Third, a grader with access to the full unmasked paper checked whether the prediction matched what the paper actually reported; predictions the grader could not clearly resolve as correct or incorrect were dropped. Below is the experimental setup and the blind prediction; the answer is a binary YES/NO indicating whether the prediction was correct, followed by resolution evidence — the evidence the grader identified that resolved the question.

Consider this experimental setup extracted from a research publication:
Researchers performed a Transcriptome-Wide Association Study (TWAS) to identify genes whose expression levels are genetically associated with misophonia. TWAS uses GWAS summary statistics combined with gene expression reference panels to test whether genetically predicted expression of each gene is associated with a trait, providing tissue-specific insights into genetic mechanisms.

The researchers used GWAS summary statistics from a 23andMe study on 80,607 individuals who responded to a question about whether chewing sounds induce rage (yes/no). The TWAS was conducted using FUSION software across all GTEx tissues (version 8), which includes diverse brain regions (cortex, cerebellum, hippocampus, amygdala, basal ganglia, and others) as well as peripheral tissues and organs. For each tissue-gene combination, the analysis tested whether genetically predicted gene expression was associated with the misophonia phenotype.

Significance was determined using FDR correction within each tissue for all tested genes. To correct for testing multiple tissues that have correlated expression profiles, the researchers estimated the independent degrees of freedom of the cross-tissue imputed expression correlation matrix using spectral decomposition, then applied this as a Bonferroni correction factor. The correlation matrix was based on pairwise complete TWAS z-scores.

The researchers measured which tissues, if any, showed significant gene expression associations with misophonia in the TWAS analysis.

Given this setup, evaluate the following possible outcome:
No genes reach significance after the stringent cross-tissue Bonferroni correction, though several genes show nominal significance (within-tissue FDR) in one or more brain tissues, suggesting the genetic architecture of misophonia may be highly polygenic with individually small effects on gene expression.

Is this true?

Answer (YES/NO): NO